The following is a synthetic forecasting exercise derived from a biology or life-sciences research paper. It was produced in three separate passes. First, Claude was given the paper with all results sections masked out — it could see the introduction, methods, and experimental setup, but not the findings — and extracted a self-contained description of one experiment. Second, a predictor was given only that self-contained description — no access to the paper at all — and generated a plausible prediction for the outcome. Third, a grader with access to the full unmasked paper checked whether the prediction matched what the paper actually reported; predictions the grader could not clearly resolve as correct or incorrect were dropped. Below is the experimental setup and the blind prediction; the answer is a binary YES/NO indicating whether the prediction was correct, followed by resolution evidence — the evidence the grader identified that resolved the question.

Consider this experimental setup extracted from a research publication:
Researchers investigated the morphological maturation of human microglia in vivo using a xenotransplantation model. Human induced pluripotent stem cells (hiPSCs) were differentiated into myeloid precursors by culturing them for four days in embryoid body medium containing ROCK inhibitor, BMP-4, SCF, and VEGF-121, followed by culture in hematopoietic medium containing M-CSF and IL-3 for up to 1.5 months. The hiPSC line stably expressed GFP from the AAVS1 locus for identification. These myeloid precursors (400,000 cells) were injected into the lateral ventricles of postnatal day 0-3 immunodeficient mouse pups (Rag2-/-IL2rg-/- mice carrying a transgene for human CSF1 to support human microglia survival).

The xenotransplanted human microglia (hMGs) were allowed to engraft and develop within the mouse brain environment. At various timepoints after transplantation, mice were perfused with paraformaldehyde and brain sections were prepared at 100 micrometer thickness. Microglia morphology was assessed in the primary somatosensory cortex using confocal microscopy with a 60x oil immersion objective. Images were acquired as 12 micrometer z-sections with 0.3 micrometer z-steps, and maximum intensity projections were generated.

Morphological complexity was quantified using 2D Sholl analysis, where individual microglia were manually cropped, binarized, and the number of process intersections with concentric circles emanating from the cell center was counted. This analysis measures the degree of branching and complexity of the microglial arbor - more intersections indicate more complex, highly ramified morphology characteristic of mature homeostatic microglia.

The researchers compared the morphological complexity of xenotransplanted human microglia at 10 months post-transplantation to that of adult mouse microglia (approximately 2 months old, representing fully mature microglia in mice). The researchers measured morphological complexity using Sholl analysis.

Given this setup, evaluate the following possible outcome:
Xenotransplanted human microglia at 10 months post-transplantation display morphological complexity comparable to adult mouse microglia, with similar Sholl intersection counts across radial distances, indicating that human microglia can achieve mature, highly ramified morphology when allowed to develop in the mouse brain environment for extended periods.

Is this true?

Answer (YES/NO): NO